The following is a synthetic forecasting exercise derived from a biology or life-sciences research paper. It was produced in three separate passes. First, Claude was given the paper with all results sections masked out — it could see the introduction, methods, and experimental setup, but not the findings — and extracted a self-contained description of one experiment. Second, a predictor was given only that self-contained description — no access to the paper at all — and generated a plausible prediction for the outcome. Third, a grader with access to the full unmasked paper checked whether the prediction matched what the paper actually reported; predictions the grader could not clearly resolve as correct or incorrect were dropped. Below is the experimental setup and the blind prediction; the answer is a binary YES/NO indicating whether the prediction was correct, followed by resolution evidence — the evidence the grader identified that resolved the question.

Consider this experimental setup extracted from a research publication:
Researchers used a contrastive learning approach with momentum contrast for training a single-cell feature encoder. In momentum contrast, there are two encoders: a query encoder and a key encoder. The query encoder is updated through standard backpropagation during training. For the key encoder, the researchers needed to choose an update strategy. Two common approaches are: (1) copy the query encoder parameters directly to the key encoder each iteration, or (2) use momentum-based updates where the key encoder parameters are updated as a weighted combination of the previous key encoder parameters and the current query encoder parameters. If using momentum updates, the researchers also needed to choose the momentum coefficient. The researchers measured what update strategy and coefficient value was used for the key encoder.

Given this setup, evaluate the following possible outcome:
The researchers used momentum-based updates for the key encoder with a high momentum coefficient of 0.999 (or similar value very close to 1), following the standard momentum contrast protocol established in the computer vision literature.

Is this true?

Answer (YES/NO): YES